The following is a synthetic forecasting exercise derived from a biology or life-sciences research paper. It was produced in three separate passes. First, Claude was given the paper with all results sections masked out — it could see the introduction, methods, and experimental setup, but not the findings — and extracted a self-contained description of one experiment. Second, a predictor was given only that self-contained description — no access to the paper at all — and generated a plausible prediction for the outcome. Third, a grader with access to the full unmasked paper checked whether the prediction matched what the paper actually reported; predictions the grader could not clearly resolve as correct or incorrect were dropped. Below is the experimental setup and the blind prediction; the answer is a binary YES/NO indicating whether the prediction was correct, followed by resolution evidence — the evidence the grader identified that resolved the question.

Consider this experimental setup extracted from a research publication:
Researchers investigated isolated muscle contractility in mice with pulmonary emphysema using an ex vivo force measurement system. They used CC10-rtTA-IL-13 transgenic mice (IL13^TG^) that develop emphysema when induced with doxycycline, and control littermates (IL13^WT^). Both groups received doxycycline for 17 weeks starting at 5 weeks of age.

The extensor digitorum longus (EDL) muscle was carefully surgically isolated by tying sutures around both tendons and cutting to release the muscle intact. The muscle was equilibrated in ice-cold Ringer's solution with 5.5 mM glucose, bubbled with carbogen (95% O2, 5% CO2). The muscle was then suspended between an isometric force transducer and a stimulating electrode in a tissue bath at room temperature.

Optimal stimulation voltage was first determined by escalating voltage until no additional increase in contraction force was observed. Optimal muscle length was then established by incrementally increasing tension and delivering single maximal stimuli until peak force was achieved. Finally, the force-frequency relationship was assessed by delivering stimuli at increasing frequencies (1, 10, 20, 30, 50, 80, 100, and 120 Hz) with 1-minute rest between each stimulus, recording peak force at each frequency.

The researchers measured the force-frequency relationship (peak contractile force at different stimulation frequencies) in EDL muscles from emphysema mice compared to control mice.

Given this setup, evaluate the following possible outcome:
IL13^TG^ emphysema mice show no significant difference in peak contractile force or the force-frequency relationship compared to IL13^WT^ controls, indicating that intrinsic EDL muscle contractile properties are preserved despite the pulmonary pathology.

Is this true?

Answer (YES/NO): NO